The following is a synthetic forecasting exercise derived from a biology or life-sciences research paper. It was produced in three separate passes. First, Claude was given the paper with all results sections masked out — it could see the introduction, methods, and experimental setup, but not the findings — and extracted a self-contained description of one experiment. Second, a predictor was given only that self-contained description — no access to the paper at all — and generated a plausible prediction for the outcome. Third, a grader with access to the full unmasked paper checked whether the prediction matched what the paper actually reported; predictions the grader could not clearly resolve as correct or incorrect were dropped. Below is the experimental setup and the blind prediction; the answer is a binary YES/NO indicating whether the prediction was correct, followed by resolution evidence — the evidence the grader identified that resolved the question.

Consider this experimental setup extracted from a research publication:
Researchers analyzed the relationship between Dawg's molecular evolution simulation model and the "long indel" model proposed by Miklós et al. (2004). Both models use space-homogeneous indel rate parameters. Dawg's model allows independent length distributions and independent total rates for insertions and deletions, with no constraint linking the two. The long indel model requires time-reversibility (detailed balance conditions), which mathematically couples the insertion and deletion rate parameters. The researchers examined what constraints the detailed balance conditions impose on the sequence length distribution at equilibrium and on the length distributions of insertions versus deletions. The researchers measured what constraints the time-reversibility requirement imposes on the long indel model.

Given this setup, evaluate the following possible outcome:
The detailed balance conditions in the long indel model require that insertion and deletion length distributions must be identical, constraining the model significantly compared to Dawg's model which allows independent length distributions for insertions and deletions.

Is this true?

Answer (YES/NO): NO